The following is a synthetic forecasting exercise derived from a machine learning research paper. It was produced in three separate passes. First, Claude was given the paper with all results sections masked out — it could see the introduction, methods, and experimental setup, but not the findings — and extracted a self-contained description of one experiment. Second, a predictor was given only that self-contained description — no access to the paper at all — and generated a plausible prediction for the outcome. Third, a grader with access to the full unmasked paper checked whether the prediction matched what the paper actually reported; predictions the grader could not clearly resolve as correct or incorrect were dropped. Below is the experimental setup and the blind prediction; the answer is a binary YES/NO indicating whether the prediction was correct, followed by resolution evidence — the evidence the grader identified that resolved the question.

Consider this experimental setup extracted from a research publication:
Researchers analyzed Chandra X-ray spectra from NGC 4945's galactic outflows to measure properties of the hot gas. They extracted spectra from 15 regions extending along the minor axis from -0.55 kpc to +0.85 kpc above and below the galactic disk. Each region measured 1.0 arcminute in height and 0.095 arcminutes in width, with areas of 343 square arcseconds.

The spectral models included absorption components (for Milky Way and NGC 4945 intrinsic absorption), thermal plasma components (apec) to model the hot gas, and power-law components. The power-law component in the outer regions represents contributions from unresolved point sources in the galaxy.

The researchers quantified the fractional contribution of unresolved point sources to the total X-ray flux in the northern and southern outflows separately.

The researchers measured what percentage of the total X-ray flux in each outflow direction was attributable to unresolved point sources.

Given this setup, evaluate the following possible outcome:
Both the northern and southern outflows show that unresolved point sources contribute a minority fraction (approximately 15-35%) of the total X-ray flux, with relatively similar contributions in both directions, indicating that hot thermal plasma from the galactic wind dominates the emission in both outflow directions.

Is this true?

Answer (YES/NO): YES